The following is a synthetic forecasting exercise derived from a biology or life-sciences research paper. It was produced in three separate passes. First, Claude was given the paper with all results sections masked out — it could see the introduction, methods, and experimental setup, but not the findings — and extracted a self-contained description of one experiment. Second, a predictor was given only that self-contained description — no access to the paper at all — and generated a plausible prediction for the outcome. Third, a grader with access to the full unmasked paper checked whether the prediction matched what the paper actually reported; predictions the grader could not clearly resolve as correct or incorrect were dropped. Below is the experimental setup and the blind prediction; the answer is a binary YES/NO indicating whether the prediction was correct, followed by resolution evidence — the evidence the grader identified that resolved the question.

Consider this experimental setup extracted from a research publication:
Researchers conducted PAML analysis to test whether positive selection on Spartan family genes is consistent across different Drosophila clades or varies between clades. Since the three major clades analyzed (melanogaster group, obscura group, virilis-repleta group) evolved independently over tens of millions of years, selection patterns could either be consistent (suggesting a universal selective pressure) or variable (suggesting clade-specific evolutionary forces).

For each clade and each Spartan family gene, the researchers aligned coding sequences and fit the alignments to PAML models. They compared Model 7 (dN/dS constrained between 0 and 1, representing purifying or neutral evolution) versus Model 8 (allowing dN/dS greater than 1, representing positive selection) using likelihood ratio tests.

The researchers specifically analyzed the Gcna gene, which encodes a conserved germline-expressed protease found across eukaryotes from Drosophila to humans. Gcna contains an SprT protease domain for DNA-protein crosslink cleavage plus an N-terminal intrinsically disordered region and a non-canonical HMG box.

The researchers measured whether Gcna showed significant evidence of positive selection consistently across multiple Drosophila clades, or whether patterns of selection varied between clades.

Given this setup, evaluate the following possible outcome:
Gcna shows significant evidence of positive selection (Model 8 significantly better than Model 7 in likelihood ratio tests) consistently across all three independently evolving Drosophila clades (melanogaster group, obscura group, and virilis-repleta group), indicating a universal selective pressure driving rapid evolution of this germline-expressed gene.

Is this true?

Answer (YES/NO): NO